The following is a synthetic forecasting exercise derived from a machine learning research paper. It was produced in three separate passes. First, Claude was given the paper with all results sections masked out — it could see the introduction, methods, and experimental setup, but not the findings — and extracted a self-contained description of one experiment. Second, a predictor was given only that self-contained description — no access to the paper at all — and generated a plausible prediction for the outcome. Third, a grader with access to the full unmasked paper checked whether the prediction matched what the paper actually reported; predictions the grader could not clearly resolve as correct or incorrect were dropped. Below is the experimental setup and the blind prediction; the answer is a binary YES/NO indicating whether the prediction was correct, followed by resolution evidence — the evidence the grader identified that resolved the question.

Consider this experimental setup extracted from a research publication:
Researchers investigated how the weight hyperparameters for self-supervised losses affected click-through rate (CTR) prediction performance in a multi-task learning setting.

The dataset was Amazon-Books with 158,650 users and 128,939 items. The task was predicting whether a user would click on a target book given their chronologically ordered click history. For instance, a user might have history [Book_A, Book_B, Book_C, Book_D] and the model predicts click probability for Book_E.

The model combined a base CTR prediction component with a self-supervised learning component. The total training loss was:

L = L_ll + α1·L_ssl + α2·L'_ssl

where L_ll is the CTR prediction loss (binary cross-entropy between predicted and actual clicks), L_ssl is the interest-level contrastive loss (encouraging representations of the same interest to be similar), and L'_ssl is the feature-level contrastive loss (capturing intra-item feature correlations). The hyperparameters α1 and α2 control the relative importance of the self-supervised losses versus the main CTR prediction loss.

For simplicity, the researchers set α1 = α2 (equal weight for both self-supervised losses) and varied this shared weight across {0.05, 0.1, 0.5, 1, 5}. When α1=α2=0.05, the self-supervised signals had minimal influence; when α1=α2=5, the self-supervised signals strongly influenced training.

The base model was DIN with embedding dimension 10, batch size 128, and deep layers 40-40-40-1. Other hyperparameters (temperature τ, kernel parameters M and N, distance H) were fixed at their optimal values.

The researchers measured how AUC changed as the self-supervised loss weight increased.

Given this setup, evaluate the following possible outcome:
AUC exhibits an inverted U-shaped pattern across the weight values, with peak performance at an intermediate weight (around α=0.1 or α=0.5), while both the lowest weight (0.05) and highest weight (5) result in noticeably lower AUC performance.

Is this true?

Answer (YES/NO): NO